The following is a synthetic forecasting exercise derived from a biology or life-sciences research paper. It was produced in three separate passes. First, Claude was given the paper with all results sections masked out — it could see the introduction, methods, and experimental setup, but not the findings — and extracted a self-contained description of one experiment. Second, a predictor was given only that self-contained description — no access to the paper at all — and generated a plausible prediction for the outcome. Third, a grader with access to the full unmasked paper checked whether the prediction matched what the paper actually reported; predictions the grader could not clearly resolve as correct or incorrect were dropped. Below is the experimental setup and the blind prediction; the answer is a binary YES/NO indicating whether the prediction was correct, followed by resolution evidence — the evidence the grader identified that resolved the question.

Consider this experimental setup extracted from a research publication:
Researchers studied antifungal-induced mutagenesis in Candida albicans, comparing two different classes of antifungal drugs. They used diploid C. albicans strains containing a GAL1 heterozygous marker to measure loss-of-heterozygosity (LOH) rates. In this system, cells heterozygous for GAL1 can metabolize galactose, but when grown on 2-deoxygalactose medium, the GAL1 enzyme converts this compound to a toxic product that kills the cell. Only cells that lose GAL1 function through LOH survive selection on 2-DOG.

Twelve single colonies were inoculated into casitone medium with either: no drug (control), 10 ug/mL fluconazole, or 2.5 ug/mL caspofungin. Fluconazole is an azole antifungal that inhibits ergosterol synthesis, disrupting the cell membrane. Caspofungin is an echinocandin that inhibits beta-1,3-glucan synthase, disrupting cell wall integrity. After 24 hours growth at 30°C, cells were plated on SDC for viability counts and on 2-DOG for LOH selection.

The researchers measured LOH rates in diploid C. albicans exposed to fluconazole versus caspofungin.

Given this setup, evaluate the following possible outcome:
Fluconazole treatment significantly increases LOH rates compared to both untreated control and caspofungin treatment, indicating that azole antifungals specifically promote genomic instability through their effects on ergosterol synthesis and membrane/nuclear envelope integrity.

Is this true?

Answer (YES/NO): NO